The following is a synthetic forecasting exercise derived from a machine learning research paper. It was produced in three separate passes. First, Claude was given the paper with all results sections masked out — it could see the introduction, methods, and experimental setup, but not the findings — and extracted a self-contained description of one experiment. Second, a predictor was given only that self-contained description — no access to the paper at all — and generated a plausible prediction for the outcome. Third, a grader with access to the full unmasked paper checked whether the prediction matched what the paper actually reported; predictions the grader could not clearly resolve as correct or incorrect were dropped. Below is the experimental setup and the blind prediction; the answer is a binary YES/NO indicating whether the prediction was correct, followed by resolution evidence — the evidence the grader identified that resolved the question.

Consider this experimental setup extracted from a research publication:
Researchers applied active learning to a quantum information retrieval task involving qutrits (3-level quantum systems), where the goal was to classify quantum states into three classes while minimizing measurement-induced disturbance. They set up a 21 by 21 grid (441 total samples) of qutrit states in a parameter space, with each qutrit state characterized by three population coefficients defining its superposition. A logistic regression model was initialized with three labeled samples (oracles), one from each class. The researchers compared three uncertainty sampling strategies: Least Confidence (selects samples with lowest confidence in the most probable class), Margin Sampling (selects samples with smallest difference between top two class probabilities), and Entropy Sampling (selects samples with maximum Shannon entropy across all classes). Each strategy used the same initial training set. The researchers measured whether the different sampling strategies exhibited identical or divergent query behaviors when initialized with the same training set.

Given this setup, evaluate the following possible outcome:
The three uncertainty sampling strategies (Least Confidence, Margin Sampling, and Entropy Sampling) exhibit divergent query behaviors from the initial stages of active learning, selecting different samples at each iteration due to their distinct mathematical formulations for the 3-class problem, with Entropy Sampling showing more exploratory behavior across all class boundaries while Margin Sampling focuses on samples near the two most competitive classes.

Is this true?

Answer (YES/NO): NO